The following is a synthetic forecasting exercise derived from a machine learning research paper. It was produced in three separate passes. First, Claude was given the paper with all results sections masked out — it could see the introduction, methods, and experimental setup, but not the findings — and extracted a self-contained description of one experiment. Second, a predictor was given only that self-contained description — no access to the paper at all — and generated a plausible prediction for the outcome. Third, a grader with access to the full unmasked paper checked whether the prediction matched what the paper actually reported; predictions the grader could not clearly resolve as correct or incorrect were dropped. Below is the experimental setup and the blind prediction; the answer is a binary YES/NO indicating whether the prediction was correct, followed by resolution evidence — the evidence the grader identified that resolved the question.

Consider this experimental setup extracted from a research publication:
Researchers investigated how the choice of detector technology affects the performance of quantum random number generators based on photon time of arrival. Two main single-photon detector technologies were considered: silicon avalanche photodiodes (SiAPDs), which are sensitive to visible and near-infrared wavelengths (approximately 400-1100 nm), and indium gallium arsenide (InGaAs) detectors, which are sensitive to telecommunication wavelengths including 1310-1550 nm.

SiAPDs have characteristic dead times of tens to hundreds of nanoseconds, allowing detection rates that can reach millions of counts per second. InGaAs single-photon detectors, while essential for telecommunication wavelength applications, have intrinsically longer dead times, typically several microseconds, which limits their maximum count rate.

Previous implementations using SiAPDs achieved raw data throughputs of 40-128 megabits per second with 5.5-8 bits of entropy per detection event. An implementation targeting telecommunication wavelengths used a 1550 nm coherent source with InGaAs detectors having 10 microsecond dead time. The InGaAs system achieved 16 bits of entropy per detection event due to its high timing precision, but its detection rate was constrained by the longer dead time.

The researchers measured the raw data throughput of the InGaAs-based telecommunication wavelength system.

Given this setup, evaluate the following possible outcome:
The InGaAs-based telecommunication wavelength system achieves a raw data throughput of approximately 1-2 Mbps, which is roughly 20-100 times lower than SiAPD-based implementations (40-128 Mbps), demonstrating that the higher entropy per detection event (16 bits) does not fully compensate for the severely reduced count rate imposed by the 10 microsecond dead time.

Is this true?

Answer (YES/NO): NO